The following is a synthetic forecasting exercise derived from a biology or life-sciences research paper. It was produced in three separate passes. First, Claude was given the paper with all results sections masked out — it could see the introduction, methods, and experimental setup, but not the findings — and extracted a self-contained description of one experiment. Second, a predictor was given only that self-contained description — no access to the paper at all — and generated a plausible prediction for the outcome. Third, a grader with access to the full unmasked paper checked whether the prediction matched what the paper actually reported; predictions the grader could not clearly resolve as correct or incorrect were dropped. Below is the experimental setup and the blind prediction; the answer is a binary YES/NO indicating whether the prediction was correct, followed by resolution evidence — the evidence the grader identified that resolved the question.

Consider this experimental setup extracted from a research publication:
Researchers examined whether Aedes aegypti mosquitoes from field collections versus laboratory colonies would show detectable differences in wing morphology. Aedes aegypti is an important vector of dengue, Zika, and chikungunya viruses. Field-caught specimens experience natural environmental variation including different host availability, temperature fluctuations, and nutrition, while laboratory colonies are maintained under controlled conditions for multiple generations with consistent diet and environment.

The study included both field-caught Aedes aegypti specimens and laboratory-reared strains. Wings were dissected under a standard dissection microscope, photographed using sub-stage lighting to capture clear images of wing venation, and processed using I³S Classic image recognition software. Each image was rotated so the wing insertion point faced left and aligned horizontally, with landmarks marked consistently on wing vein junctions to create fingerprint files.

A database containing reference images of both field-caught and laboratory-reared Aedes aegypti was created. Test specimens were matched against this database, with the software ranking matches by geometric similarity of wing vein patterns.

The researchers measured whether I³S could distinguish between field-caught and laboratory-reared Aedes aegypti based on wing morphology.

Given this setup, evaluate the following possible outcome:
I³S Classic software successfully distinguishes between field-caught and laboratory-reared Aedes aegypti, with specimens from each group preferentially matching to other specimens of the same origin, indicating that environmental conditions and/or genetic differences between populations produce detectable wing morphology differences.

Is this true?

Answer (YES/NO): YES